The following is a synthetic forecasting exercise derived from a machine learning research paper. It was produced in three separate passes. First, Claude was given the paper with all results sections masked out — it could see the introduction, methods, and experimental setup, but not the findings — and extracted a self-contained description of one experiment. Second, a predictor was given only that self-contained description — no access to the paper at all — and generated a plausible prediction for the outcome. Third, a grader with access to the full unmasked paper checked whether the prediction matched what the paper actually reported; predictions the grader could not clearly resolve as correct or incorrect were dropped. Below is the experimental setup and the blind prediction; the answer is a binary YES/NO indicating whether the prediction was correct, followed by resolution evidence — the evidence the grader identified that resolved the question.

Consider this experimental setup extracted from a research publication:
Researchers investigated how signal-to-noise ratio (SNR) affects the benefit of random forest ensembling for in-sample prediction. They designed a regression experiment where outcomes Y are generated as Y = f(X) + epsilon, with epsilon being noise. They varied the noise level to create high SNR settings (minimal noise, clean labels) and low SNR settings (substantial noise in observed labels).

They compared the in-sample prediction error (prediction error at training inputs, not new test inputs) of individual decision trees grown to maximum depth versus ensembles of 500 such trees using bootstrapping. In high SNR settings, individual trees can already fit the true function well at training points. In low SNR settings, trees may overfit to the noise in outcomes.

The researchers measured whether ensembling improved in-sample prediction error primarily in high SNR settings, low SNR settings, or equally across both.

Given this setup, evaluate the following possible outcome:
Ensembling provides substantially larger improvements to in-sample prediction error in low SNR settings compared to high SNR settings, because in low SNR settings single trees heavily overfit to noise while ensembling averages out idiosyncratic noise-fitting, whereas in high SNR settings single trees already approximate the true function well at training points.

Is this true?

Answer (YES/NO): YES